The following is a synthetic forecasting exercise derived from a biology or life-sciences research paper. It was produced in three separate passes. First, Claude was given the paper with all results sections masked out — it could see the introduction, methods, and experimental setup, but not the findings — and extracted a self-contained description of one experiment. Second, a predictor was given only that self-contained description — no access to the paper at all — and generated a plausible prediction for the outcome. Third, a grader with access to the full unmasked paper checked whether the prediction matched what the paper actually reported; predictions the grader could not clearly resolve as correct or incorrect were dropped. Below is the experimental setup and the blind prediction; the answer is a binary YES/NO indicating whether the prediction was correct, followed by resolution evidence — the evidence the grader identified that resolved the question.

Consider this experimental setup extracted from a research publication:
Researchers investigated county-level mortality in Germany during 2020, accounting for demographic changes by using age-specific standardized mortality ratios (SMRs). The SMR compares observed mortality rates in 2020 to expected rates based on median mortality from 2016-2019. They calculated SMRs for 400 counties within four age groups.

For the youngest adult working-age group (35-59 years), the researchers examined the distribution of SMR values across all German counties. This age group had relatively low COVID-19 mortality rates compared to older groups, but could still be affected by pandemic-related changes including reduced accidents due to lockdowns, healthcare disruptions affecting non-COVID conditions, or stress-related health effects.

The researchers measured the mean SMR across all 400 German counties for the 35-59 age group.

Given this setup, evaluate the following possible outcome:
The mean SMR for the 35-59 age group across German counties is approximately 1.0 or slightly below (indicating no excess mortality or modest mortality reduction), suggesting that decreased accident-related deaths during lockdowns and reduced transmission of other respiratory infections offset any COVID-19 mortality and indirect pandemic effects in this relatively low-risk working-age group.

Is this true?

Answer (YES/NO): YES